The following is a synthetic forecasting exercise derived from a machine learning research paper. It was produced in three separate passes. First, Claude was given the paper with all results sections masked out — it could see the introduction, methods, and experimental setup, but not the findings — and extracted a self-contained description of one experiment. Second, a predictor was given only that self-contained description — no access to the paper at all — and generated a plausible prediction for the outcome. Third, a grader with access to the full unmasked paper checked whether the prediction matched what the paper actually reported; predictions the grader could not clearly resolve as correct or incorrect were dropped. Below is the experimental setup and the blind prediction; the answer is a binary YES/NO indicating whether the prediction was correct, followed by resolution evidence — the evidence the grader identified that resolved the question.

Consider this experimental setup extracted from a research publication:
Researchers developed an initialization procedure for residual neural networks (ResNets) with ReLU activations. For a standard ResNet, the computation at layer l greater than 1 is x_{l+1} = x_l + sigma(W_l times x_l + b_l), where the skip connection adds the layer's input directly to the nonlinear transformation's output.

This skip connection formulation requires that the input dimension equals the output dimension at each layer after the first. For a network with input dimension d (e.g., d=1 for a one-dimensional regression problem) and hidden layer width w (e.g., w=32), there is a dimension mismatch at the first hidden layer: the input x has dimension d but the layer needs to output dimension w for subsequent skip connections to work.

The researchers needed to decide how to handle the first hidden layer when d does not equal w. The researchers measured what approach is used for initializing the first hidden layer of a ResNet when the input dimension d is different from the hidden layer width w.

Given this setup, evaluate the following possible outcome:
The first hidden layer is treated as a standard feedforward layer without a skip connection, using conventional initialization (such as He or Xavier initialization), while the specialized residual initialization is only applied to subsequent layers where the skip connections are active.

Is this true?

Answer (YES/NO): NO